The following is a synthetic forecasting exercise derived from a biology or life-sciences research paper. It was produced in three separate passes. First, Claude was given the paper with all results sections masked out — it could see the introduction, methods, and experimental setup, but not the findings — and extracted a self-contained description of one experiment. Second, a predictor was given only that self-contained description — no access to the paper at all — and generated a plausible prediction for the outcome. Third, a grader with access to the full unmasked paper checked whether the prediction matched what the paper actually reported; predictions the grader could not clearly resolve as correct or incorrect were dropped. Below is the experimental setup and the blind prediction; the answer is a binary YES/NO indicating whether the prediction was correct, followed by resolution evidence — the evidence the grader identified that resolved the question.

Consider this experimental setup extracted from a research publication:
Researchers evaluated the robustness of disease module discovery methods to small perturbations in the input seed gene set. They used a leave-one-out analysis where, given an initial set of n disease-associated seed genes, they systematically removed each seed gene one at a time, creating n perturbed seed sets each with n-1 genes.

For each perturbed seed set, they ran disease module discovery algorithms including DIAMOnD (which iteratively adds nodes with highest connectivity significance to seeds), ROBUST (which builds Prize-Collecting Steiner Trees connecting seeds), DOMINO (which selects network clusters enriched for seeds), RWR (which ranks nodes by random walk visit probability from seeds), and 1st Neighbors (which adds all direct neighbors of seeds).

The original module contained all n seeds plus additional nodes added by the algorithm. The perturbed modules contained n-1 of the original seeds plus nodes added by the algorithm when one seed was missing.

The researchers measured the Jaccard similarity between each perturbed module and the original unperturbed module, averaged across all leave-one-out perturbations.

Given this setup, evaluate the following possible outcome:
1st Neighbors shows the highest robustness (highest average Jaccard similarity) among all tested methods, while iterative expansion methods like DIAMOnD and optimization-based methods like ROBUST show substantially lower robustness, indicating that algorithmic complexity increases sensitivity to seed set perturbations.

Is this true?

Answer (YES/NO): NO